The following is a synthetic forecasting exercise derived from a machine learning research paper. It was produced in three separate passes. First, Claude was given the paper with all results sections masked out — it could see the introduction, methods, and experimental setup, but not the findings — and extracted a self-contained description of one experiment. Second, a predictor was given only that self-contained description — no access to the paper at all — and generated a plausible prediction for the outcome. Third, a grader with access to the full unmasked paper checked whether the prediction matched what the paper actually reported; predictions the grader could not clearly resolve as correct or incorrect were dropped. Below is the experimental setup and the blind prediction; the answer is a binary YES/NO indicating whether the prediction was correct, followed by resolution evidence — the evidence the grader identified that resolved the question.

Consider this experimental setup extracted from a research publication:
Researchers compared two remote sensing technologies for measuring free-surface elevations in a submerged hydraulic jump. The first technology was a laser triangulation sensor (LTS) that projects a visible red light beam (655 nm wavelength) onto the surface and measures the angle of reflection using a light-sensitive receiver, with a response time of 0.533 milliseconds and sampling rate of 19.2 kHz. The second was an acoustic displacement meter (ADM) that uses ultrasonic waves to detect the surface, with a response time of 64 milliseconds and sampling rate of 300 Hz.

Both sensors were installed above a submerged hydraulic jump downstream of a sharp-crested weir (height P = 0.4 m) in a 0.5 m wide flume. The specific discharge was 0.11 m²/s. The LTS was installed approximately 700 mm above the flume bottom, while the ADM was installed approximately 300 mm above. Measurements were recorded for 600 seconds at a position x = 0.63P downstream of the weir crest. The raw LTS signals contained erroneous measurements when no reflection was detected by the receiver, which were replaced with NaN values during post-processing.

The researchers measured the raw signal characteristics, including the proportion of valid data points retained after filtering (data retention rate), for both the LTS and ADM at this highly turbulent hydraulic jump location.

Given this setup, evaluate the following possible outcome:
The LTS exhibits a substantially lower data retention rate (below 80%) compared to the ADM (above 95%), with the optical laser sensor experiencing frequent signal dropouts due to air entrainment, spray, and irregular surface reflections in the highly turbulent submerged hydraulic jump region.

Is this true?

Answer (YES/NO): NO